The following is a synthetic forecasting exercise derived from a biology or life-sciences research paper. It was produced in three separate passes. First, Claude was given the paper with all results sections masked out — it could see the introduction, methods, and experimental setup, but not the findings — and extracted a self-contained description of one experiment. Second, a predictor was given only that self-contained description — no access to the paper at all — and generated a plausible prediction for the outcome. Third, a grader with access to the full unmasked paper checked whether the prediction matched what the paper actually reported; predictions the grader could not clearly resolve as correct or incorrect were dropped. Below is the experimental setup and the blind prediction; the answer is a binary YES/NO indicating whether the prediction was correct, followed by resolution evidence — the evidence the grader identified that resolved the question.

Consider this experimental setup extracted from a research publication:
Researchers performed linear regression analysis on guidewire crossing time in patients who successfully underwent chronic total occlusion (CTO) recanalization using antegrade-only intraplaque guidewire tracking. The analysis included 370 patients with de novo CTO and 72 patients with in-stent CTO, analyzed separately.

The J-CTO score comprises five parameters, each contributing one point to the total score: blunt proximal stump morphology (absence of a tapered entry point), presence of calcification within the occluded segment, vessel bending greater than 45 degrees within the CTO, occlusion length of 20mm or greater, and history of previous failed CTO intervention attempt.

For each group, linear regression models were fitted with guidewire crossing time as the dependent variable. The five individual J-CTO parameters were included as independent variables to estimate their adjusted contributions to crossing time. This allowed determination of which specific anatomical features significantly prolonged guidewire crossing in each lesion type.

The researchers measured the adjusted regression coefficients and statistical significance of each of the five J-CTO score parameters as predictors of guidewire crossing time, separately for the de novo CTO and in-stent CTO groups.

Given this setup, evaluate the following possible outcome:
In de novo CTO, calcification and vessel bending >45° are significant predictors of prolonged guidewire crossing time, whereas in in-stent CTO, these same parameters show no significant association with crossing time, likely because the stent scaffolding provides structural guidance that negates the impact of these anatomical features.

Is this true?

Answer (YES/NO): NO